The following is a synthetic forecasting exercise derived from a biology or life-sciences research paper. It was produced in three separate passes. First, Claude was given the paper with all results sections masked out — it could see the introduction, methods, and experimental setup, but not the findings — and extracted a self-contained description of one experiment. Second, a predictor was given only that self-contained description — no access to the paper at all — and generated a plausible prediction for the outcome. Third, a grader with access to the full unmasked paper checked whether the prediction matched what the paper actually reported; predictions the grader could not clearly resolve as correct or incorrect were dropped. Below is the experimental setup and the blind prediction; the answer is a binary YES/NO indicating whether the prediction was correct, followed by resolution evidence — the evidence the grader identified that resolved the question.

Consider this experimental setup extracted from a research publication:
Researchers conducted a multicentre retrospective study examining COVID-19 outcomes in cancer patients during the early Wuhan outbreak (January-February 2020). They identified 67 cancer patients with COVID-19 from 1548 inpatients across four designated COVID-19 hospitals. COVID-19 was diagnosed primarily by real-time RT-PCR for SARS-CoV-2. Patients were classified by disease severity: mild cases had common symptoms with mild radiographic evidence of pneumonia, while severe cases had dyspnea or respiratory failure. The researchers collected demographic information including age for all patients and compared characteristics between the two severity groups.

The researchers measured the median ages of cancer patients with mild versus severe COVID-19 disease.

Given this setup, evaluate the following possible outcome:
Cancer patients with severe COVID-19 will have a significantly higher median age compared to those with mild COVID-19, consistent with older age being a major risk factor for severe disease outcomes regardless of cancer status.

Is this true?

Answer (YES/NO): YES